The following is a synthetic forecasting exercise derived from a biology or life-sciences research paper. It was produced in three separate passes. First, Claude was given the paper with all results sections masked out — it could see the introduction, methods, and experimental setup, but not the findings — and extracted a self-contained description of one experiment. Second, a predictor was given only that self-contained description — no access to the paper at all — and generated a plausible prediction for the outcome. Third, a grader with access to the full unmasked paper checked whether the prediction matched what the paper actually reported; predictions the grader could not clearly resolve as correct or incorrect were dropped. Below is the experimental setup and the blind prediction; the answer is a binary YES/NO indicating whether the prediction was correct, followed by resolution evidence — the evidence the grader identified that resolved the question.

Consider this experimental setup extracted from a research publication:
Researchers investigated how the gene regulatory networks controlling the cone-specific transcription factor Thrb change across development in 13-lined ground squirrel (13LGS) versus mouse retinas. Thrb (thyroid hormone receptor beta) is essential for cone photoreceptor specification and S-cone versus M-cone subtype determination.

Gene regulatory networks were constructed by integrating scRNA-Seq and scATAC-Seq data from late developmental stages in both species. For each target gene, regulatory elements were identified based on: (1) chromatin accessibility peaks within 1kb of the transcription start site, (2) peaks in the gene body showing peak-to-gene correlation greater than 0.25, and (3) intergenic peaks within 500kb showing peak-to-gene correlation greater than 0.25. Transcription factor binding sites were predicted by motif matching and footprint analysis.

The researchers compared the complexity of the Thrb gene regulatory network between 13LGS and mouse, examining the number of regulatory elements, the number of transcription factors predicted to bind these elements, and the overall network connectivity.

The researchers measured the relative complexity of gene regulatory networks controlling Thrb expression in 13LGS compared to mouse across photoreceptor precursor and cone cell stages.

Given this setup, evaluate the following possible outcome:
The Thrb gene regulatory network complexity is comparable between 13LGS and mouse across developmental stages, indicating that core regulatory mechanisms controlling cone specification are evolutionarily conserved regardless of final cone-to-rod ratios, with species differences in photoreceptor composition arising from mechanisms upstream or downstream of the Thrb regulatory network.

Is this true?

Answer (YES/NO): NO